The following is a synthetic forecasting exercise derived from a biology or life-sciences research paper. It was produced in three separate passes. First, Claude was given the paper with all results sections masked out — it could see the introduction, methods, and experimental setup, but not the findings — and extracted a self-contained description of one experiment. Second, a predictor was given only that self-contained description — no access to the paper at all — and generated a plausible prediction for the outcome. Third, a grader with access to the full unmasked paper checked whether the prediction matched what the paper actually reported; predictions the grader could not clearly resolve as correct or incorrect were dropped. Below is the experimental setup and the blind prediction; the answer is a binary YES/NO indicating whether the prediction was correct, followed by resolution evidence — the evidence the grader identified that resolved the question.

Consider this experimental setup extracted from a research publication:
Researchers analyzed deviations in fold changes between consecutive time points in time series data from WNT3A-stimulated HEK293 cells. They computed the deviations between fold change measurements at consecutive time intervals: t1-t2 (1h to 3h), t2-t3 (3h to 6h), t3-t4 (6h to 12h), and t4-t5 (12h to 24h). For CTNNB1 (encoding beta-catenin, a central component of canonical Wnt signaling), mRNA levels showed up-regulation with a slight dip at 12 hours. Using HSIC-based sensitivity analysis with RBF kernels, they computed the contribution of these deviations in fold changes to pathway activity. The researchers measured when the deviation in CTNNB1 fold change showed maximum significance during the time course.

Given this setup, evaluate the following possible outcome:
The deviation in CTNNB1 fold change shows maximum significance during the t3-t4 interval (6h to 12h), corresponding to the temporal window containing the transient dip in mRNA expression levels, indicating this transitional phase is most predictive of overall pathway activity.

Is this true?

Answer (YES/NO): NO